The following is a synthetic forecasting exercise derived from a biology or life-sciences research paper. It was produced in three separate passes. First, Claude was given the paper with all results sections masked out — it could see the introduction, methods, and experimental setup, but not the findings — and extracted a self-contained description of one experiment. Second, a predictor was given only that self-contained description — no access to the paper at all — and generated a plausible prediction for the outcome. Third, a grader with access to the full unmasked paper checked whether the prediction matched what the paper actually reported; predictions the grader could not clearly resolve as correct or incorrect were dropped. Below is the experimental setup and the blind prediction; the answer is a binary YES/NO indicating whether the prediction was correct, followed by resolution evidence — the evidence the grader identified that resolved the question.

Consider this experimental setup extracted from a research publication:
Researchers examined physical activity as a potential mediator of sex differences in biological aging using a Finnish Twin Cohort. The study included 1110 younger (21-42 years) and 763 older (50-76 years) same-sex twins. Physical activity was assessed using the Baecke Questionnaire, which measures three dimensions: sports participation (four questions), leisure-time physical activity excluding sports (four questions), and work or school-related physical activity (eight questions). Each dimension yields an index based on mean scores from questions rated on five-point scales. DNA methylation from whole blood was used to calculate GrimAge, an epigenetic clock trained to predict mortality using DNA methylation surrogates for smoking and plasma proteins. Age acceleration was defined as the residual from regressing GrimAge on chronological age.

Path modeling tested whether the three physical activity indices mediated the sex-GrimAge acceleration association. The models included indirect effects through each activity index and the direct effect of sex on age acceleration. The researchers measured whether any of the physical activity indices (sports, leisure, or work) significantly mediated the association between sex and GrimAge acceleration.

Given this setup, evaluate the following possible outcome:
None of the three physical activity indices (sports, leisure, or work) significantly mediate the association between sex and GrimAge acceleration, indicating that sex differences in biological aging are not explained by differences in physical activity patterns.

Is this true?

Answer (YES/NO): NO